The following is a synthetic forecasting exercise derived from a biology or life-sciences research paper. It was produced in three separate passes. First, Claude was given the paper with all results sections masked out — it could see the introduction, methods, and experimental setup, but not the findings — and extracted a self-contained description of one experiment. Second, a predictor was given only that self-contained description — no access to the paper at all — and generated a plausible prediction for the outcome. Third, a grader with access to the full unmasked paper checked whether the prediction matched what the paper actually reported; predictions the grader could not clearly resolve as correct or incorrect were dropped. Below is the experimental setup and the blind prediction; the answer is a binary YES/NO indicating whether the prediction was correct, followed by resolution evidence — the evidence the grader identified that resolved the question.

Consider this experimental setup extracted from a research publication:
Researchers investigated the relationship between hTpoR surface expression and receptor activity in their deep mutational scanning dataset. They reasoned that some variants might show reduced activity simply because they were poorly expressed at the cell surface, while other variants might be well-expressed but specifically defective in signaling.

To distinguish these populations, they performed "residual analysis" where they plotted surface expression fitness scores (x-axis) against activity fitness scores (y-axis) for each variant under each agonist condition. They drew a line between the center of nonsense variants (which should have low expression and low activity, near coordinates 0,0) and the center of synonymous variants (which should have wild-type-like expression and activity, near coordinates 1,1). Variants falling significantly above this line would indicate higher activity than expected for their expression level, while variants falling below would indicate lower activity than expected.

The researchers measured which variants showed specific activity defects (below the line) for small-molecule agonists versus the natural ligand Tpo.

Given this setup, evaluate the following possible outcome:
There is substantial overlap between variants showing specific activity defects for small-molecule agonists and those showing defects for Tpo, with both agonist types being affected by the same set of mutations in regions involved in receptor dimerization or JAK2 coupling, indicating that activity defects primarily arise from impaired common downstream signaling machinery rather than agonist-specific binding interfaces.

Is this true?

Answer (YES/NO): NO